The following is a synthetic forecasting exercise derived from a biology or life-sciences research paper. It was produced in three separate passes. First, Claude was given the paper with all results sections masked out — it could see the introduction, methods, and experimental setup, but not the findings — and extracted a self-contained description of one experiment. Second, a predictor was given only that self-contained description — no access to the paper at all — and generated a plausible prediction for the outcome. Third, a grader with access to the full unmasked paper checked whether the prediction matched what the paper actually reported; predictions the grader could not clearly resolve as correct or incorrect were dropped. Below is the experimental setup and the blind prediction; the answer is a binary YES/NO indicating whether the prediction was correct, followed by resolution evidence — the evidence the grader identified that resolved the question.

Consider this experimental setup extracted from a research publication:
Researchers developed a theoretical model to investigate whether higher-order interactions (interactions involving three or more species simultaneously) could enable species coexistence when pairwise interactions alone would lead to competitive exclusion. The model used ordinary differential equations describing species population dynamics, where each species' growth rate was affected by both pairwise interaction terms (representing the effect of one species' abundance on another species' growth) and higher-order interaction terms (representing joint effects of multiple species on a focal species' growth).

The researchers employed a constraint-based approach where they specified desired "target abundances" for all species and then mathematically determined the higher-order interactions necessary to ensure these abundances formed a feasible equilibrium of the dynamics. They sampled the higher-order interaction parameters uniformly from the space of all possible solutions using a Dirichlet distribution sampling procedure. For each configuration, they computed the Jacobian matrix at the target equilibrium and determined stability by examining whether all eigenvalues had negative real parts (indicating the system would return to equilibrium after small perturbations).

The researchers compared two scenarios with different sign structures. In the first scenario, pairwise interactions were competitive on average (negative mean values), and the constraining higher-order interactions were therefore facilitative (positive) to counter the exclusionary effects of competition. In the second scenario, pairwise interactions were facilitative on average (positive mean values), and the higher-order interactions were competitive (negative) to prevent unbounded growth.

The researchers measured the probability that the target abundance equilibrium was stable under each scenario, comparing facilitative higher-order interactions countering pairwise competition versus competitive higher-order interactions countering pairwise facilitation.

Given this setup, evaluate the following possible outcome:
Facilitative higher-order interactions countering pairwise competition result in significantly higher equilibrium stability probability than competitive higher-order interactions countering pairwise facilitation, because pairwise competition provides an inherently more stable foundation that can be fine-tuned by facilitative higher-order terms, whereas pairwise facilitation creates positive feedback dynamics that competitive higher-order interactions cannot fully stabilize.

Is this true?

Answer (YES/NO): NO